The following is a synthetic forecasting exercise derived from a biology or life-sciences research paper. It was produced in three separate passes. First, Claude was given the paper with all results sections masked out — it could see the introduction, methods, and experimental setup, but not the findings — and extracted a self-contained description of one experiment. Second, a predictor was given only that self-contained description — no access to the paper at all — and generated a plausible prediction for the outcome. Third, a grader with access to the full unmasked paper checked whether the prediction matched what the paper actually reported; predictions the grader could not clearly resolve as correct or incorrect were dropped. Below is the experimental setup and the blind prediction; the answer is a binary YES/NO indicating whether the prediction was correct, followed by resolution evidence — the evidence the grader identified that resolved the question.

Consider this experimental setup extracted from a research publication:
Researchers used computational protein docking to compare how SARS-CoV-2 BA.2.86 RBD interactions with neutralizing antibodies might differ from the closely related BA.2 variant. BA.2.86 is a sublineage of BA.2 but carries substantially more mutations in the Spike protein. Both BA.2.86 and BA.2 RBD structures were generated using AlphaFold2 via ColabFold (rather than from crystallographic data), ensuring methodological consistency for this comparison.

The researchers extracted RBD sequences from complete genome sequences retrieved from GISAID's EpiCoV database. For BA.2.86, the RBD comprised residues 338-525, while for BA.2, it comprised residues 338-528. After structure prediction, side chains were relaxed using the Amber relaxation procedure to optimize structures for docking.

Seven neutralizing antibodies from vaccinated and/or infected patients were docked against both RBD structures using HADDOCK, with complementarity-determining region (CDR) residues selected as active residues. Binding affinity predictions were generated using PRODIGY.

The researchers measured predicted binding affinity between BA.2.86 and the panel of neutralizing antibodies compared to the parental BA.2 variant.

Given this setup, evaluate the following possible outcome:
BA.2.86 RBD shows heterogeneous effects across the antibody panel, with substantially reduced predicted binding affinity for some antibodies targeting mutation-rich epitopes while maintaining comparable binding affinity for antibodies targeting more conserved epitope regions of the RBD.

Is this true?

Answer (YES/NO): NO